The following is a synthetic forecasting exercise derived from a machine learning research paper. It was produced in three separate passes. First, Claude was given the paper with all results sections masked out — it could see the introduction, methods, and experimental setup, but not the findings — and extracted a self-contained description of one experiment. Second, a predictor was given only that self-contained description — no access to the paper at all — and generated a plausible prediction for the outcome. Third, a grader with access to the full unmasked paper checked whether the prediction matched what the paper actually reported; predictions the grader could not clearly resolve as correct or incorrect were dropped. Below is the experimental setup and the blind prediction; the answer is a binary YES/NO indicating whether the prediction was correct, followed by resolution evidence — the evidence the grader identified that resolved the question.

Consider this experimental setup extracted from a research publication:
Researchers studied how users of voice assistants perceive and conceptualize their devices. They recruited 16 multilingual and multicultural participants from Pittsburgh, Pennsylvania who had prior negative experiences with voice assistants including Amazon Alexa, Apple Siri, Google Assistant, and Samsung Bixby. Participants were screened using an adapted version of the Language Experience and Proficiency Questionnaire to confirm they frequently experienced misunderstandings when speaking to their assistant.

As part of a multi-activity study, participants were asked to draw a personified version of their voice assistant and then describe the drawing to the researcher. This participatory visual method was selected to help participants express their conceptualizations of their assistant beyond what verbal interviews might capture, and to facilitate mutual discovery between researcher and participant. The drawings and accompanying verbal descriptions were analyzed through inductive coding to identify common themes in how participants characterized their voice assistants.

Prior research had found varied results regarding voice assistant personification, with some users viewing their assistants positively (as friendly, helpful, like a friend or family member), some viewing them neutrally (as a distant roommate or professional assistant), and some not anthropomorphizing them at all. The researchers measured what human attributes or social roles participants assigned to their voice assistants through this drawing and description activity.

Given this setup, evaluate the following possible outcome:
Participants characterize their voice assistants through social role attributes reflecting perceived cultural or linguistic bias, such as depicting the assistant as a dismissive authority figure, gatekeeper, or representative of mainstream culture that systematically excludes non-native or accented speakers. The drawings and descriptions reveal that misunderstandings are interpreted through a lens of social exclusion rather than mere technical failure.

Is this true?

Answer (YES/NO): NO